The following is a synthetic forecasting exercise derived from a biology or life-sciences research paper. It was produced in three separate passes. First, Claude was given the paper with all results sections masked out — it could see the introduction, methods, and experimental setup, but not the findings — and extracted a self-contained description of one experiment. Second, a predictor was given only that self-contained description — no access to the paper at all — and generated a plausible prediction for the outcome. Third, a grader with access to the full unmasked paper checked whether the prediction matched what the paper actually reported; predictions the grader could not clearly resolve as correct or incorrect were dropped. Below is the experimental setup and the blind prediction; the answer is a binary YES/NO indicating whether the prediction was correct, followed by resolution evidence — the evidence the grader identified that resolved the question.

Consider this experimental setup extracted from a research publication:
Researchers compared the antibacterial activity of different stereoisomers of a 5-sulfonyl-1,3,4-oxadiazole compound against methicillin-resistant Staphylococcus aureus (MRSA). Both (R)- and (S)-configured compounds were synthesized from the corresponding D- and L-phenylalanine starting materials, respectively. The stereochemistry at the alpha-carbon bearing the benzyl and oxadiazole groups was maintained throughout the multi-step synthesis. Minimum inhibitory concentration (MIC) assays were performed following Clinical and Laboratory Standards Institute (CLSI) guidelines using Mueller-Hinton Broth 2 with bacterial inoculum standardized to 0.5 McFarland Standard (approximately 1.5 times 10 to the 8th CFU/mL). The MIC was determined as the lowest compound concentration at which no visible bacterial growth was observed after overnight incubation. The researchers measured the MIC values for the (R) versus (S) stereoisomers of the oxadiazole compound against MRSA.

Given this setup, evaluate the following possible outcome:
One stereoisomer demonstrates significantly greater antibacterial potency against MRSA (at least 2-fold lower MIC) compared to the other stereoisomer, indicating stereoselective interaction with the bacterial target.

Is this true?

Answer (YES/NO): YES